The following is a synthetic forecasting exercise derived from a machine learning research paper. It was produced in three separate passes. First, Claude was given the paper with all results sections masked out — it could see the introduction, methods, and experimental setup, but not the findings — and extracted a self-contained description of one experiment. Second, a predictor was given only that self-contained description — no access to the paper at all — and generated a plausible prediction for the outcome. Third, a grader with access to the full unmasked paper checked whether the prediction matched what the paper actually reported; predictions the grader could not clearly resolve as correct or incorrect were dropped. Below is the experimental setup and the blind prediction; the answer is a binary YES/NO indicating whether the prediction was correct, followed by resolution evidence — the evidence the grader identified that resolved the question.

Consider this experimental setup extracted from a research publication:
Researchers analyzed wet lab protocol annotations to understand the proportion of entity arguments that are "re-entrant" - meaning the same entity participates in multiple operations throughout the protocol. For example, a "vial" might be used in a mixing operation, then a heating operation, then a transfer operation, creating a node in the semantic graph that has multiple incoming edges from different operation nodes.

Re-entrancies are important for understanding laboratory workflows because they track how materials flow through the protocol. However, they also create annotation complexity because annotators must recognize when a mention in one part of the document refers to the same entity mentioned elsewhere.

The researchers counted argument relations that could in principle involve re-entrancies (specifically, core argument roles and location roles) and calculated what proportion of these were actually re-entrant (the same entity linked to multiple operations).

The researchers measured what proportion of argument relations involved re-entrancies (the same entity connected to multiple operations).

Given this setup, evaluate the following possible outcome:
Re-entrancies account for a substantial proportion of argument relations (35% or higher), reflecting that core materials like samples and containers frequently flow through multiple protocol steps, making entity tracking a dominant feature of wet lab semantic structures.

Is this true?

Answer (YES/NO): NO